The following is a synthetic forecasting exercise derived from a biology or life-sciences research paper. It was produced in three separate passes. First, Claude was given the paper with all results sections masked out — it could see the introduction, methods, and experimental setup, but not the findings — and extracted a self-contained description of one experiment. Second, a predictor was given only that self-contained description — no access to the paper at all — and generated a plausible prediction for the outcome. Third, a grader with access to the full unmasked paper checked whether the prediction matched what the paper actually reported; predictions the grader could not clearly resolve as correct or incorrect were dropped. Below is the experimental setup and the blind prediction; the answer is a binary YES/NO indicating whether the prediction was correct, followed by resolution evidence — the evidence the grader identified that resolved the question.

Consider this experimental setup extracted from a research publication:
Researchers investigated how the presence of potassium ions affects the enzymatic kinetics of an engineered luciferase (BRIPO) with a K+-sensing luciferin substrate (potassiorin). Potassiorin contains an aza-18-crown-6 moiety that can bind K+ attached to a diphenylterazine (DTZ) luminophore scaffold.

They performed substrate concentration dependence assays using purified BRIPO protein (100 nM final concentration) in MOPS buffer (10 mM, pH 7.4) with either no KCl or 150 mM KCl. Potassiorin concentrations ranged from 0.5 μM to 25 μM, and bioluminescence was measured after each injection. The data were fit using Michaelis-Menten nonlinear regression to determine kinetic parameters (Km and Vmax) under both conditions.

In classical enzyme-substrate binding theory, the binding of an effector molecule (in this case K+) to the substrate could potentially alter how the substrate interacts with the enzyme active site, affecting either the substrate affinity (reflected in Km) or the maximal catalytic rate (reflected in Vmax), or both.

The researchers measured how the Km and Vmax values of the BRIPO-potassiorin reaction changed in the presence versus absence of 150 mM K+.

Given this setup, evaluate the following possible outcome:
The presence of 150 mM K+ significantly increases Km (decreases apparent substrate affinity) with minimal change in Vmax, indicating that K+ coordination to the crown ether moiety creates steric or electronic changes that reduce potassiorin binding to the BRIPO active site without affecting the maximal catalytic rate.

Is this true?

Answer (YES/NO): NO